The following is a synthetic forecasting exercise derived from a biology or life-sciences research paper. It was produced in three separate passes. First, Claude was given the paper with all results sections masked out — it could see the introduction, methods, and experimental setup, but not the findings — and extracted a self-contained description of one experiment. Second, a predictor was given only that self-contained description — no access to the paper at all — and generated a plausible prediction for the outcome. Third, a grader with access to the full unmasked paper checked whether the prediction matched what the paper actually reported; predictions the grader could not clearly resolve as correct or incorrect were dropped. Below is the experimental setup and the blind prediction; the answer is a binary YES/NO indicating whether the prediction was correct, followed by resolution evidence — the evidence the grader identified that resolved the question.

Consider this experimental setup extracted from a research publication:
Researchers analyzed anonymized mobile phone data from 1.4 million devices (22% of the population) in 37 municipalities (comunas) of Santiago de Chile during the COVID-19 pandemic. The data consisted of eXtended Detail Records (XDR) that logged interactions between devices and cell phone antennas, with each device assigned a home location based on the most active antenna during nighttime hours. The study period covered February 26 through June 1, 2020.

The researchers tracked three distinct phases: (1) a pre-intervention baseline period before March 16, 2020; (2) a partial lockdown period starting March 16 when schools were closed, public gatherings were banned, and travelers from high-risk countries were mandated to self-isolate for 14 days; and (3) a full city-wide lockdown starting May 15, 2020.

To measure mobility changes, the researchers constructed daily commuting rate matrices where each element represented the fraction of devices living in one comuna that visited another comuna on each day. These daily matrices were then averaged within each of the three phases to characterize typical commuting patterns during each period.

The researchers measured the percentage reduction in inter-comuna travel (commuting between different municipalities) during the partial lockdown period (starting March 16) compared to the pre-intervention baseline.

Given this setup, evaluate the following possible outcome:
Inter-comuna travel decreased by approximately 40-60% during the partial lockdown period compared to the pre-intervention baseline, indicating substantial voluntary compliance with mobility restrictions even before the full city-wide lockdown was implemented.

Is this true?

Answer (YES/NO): YES